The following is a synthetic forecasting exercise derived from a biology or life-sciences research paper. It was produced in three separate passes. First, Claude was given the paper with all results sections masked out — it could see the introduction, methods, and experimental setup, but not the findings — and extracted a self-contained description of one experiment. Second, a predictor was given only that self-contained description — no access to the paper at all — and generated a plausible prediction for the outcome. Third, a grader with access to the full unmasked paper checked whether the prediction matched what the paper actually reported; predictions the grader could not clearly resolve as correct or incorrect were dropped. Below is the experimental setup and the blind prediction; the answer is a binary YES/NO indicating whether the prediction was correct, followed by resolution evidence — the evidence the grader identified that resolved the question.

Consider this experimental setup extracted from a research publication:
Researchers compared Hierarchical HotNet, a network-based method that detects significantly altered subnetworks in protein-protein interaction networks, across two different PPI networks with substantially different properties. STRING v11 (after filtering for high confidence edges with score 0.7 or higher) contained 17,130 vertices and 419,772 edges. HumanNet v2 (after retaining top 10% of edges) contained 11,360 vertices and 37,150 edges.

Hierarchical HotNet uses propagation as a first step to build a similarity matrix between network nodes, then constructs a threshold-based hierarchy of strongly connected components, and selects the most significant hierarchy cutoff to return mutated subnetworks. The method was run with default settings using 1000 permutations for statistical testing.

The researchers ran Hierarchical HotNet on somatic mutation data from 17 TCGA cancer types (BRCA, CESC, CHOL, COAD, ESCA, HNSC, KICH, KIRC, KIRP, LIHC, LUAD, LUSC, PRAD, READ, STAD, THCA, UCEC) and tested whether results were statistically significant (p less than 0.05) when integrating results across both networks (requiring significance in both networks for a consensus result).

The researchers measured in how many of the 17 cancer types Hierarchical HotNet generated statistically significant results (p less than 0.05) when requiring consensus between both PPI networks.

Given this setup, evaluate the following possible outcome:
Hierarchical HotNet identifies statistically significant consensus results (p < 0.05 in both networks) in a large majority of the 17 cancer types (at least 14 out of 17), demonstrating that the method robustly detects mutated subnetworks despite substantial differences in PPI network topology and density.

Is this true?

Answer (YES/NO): NO